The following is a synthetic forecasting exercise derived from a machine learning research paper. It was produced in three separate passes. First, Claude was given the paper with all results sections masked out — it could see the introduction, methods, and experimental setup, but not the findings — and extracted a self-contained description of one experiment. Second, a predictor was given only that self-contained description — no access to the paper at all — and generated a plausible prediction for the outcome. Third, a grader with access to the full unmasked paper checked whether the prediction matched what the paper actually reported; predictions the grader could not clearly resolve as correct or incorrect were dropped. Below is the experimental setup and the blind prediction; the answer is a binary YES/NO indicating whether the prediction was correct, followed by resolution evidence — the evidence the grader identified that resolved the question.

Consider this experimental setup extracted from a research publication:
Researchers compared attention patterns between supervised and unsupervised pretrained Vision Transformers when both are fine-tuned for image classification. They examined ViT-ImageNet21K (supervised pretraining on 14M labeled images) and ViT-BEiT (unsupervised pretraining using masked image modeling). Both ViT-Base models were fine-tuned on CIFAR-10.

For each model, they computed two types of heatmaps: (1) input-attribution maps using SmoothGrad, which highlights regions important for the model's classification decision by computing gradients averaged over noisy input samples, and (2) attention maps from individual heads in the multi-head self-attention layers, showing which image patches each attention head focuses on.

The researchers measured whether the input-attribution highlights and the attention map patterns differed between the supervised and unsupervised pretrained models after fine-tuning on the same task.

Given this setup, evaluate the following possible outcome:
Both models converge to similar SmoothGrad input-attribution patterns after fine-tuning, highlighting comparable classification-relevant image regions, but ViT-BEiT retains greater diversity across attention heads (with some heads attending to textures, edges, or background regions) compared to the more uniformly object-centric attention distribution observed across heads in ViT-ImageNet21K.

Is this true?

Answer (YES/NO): NO